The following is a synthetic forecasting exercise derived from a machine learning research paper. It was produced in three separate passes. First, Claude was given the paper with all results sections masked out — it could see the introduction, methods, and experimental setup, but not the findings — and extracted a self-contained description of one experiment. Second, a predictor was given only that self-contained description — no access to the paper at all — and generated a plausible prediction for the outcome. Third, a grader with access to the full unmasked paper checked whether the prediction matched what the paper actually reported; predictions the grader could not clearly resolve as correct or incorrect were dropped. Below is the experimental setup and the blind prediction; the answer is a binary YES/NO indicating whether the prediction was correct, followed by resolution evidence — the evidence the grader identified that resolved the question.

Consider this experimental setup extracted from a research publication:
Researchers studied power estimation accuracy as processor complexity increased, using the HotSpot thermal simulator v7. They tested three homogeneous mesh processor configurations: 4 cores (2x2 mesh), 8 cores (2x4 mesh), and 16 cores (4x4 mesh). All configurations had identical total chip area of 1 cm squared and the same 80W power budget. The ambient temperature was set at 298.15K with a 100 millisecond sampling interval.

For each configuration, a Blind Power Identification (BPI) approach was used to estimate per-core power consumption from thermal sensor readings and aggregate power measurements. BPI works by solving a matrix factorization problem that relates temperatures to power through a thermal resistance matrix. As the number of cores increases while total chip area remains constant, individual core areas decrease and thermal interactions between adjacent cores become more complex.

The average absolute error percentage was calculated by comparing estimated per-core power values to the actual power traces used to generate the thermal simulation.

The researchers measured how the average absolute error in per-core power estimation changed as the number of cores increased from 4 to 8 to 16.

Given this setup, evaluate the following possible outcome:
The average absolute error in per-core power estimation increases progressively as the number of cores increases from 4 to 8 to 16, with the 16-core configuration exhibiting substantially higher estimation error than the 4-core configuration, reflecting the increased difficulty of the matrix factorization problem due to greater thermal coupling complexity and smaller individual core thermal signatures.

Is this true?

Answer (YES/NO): NO